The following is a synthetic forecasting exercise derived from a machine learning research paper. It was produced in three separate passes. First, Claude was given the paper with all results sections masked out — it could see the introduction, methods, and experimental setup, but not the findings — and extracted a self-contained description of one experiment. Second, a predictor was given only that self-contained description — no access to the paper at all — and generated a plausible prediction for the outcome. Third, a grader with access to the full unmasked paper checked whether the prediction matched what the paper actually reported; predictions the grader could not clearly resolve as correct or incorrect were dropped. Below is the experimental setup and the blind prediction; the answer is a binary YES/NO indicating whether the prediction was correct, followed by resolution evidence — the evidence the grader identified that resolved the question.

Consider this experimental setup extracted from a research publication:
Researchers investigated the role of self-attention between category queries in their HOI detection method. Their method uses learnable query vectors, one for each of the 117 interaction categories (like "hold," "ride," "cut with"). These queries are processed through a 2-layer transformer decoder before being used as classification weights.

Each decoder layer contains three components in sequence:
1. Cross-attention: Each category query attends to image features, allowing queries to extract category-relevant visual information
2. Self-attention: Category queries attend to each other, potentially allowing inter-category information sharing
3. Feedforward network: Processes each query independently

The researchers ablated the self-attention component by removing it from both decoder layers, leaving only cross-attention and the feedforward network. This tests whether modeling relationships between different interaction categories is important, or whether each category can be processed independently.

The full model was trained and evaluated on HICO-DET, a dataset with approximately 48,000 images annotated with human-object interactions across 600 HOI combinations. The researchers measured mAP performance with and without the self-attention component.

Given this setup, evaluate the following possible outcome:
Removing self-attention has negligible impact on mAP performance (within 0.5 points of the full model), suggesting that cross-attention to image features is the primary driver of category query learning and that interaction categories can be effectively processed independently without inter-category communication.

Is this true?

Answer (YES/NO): NO